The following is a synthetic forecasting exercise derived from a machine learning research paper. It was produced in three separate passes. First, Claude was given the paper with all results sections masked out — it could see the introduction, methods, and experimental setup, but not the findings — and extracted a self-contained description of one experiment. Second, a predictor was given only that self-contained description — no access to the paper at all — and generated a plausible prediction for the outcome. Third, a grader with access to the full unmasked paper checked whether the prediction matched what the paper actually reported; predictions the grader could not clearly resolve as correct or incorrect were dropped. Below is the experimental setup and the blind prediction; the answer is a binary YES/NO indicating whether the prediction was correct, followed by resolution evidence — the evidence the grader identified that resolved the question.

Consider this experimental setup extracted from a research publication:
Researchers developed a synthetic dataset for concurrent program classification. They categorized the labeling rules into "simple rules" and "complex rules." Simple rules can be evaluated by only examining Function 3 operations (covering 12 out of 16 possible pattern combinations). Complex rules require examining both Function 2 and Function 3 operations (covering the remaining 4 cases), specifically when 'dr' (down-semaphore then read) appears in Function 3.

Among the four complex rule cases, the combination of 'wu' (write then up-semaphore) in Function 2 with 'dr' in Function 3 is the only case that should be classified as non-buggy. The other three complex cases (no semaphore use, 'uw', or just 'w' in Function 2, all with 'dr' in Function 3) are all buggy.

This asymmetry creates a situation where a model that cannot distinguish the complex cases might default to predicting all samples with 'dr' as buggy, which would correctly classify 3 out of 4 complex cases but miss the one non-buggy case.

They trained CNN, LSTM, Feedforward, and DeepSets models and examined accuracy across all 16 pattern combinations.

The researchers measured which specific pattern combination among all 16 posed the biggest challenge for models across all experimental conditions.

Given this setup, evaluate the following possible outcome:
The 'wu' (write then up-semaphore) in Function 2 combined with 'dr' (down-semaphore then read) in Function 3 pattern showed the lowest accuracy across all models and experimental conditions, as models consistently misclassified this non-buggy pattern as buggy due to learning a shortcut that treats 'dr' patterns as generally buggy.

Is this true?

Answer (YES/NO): YES